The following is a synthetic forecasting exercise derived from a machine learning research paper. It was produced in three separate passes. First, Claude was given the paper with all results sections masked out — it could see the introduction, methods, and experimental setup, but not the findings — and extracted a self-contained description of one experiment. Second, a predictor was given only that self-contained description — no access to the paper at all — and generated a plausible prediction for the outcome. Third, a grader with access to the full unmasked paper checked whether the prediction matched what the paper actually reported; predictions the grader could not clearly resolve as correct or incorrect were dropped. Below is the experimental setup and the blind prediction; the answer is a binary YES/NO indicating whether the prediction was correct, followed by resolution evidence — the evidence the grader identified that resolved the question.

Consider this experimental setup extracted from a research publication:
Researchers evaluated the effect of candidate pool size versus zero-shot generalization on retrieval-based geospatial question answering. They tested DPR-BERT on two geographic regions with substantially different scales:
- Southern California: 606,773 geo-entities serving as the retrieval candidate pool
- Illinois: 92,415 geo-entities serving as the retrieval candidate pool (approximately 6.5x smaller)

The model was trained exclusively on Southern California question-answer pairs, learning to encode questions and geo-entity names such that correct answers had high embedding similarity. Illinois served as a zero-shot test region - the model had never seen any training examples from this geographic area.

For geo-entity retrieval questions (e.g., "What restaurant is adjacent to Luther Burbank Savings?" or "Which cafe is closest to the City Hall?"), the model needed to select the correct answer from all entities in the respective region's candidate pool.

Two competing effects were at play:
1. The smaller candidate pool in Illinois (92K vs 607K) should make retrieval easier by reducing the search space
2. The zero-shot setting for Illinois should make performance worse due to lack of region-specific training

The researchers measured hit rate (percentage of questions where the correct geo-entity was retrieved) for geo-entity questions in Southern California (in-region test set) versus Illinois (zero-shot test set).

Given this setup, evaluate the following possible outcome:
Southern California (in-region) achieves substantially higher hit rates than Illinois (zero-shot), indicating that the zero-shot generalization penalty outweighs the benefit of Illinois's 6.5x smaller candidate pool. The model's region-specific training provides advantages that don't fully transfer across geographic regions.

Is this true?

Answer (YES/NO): NO